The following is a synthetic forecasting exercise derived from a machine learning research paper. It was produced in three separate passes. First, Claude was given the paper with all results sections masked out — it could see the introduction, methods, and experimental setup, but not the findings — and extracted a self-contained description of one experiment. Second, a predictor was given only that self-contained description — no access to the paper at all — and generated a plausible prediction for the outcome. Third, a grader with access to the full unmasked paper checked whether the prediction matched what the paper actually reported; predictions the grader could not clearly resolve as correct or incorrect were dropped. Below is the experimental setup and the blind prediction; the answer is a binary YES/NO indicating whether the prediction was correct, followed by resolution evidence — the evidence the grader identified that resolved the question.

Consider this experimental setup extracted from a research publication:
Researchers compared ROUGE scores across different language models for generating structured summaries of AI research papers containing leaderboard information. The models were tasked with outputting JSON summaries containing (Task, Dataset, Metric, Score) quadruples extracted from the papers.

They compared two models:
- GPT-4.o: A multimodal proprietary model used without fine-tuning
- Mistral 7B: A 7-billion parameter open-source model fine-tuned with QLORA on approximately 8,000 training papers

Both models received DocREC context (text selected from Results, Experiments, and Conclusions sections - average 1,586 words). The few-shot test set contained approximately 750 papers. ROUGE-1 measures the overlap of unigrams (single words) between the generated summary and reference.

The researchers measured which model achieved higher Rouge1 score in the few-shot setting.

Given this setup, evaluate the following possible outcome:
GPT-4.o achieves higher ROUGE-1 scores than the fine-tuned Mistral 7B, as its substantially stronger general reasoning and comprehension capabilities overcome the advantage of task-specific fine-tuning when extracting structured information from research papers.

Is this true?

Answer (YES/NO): YES